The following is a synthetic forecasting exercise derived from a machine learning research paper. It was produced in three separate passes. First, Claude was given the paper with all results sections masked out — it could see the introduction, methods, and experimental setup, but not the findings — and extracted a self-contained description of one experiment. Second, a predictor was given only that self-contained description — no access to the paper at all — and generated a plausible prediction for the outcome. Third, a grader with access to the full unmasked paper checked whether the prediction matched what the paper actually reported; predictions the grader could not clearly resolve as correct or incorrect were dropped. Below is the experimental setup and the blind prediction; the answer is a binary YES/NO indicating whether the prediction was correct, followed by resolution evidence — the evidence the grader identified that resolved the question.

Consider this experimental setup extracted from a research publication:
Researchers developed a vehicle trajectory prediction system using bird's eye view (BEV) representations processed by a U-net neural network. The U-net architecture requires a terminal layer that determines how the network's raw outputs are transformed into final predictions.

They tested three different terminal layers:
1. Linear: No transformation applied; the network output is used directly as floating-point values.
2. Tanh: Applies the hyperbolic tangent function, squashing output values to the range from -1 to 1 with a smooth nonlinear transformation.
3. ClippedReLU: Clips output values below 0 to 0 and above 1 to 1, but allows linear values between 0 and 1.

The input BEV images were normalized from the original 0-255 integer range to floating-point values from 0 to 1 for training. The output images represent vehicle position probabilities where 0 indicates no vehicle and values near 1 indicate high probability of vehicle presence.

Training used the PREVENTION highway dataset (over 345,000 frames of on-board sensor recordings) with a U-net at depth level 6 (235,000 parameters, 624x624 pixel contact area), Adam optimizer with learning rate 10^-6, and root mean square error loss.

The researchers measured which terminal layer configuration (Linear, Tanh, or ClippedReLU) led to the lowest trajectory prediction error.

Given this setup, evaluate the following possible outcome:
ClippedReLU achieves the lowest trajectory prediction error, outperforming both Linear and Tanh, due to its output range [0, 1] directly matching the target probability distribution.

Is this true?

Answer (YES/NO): NO